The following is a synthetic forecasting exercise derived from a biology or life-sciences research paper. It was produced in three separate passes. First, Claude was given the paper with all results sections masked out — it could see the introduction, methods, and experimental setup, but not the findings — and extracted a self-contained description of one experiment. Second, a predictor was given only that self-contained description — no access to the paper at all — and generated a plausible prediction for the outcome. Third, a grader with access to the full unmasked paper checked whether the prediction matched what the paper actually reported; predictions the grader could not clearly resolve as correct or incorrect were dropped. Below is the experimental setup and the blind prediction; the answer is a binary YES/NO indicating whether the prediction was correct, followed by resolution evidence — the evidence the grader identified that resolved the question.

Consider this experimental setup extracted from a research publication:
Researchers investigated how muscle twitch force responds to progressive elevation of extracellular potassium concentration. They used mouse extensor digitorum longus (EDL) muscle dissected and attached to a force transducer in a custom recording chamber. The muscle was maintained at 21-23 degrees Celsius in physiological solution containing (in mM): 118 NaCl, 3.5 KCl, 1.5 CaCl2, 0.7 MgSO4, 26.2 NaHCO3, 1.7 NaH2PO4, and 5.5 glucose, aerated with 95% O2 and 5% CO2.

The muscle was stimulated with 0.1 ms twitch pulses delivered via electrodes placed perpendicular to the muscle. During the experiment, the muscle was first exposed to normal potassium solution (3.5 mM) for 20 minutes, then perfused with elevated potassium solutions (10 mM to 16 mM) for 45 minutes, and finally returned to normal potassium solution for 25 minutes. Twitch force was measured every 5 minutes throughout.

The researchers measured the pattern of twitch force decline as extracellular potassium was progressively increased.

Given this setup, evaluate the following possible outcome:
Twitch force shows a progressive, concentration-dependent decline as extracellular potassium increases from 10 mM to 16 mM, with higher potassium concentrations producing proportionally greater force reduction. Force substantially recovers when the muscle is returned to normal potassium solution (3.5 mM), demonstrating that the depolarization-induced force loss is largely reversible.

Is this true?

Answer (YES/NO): NO